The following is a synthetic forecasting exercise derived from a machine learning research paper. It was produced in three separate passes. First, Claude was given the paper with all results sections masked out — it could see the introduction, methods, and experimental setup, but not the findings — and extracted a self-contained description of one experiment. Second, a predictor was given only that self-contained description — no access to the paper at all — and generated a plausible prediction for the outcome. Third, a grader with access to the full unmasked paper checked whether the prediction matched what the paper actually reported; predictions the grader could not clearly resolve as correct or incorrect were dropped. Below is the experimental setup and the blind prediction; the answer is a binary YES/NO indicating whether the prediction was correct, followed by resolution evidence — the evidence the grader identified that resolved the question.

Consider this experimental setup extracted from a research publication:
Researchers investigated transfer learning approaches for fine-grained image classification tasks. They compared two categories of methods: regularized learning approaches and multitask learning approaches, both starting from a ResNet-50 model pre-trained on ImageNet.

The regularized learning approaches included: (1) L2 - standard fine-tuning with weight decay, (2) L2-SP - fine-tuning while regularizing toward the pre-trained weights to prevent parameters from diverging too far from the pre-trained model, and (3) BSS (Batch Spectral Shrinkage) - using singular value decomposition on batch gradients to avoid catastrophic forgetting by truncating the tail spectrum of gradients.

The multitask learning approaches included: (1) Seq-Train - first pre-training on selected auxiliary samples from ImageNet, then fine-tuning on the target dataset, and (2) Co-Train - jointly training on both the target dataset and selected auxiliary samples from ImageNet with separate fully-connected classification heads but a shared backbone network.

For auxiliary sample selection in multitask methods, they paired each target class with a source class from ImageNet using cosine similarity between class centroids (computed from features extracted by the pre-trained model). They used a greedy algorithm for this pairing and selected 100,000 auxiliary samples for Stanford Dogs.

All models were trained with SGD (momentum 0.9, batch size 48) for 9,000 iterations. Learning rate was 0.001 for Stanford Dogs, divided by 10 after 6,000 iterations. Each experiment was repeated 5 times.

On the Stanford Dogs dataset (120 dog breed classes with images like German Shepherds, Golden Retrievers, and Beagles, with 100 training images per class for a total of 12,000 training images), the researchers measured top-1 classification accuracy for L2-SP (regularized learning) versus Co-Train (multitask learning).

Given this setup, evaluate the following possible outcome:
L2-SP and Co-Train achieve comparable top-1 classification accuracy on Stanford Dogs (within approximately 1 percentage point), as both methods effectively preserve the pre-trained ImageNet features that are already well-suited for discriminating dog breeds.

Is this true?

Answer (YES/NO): NO